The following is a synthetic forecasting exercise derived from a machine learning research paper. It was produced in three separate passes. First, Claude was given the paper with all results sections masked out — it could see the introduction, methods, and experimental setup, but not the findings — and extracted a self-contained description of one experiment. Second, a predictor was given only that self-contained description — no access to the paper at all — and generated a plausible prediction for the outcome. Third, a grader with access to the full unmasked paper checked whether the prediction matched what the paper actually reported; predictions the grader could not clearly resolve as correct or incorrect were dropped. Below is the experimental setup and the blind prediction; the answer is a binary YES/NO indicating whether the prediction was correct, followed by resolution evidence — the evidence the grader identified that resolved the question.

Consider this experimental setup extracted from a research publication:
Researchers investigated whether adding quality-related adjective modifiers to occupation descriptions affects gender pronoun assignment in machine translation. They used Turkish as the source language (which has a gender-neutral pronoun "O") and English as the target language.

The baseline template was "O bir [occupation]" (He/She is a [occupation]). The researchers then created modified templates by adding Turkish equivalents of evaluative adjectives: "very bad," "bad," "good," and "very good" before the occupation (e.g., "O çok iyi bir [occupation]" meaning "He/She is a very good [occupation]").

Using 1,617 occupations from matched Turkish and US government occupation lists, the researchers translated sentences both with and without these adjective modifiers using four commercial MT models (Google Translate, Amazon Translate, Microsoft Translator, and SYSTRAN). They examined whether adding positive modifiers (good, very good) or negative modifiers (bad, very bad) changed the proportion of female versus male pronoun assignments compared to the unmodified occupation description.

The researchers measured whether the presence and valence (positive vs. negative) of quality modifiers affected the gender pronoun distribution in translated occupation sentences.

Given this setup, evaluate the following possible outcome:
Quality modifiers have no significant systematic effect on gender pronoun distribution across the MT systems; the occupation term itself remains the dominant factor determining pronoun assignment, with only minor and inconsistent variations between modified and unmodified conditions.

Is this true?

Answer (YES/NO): NO